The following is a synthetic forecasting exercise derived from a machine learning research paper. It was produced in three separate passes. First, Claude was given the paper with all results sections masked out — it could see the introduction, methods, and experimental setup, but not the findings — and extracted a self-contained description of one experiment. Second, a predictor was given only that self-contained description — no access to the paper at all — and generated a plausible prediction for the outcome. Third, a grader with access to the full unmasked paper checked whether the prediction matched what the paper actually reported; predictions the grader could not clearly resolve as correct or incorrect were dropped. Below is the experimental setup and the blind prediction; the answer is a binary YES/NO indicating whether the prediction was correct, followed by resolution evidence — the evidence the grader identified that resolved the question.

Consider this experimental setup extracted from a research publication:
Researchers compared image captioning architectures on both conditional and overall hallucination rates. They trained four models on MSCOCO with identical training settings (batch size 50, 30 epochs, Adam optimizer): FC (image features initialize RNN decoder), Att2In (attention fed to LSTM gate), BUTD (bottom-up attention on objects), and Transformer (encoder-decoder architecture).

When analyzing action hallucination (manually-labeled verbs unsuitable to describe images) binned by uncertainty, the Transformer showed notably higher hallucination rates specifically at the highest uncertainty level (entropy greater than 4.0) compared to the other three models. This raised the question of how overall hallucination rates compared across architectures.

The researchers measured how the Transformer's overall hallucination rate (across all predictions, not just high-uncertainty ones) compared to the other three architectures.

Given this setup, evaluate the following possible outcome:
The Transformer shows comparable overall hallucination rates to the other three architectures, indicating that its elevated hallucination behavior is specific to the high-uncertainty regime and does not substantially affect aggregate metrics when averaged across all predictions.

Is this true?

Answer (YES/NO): NO